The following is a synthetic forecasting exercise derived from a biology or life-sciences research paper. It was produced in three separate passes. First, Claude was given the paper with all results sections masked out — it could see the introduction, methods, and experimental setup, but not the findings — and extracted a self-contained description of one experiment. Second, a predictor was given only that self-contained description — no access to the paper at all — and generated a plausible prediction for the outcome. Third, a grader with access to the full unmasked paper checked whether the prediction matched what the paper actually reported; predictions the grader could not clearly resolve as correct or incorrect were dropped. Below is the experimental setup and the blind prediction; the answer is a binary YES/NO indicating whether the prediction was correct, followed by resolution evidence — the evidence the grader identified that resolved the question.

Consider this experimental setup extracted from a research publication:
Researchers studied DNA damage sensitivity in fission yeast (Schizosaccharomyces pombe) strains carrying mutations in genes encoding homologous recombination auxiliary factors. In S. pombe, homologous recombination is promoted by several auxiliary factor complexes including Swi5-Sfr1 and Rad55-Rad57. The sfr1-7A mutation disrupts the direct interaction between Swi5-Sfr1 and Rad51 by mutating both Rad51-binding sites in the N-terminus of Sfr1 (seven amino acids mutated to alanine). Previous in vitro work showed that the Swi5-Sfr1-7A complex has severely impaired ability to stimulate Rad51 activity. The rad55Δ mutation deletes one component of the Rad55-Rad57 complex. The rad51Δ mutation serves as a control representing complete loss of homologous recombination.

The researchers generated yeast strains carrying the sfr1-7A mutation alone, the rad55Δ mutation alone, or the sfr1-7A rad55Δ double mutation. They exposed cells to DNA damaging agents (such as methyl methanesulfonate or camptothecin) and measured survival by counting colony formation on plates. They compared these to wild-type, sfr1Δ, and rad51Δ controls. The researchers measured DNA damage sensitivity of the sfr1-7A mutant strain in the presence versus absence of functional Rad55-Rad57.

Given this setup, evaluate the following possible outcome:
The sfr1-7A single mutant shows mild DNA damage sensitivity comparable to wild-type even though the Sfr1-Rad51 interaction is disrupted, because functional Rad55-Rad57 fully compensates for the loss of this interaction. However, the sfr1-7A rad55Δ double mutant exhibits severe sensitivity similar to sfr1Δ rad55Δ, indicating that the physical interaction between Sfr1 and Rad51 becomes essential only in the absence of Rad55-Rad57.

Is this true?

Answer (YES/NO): YES